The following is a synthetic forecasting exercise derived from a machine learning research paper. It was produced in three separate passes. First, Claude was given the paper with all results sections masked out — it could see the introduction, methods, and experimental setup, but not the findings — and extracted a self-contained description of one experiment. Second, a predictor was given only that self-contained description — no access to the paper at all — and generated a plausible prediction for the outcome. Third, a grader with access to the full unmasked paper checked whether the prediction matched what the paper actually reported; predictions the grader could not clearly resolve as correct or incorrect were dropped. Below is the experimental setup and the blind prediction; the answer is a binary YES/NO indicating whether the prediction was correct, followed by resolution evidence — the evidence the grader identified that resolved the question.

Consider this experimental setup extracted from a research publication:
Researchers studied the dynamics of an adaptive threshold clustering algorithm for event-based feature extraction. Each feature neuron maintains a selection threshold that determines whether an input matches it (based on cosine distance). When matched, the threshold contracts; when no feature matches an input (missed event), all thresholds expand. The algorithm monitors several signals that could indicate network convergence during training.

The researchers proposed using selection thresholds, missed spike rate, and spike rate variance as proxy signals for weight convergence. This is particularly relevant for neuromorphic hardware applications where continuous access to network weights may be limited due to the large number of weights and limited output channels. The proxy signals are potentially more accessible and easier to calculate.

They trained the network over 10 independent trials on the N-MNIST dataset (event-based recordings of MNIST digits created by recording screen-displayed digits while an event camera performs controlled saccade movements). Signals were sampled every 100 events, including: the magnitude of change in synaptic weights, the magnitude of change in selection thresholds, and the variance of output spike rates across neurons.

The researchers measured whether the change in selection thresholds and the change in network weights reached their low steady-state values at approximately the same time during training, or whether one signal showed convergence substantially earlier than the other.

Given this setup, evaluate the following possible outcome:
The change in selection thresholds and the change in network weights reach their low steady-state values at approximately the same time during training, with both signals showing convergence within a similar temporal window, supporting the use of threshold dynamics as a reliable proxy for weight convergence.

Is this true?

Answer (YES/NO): YES